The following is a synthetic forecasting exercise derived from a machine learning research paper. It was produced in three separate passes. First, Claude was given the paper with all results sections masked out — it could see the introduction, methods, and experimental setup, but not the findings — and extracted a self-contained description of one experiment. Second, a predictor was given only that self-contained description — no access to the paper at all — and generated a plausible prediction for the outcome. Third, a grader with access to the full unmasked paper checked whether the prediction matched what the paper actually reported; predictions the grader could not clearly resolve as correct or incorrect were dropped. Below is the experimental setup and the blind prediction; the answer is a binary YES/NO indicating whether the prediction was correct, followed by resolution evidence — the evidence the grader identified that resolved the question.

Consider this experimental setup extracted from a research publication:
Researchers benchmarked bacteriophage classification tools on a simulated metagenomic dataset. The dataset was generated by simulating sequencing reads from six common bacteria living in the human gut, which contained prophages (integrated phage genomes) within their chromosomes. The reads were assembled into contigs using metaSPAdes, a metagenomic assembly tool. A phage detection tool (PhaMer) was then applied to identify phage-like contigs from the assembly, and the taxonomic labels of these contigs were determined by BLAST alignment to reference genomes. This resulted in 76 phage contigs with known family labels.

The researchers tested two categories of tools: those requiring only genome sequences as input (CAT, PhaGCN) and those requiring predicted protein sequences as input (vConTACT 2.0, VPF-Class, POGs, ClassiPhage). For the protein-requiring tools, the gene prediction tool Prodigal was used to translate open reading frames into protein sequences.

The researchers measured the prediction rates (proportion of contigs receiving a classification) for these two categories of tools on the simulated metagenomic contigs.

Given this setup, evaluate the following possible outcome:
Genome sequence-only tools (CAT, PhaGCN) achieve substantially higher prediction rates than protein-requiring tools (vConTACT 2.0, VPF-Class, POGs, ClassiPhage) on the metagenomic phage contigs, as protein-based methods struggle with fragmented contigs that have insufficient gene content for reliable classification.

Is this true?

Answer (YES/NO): NO